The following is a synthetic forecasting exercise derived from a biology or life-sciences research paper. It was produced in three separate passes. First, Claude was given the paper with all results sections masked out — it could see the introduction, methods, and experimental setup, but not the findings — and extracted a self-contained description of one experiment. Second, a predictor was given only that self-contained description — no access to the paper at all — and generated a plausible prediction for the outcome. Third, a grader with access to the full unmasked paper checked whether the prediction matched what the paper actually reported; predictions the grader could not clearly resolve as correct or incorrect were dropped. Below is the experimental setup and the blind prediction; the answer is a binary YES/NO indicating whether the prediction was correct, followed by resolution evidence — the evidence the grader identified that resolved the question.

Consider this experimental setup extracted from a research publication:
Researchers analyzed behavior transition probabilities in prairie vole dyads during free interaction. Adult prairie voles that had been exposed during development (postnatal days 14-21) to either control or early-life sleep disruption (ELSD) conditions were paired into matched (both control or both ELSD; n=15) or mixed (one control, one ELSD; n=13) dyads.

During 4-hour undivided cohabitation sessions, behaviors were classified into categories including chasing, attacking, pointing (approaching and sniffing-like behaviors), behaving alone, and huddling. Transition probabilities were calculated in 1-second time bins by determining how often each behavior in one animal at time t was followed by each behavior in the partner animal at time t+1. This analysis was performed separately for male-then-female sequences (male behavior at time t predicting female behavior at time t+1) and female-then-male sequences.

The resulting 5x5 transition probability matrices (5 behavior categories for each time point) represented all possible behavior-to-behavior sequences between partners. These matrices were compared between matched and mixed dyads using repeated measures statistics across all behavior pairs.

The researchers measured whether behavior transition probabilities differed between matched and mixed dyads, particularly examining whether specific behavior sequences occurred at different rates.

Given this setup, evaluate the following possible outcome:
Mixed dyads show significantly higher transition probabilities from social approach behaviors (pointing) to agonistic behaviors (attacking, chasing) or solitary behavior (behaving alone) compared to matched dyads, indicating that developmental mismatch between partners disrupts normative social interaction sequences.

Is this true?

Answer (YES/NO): NO